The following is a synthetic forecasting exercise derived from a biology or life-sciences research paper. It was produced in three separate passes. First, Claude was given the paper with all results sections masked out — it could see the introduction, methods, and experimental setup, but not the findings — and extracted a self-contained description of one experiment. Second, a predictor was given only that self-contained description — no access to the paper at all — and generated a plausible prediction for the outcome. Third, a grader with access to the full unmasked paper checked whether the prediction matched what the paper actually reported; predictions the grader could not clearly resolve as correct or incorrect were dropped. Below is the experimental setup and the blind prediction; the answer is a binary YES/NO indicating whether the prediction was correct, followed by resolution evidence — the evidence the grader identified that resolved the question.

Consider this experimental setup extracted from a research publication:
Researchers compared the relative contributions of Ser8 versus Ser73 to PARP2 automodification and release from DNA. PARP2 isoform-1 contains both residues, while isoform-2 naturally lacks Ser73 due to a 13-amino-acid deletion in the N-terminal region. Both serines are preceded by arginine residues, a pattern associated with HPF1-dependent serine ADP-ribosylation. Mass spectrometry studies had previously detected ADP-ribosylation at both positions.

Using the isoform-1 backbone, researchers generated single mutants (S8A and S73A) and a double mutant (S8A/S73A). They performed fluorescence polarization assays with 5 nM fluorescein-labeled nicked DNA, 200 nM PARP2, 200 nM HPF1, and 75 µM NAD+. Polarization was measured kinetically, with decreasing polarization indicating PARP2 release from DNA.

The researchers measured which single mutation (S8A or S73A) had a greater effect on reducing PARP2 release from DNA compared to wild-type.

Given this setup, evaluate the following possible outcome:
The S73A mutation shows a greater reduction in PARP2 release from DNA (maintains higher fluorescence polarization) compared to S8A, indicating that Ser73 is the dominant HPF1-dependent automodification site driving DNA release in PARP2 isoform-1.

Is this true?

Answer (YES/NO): NO